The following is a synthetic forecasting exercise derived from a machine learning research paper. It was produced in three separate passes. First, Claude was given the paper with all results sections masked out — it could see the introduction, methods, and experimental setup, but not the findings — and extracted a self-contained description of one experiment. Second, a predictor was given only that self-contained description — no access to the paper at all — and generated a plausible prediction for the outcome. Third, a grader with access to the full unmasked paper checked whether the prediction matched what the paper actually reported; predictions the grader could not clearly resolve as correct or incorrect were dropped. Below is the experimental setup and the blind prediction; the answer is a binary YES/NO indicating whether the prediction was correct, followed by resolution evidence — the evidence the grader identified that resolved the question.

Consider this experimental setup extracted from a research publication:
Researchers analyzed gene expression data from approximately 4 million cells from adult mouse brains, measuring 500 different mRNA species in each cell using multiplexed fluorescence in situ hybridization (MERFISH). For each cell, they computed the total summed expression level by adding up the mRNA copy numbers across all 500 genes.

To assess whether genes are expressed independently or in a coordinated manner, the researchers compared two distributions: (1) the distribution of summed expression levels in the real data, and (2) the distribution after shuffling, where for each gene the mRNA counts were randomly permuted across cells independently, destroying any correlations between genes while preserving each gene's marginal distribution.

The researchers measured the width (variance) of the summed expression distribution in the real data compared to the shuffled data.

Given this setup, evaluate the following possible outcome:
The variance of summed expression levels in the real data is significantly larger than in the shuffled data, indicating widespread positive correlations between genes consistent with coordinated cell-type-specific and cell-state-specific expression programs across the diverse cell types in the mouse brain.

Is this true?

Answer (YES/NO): YES